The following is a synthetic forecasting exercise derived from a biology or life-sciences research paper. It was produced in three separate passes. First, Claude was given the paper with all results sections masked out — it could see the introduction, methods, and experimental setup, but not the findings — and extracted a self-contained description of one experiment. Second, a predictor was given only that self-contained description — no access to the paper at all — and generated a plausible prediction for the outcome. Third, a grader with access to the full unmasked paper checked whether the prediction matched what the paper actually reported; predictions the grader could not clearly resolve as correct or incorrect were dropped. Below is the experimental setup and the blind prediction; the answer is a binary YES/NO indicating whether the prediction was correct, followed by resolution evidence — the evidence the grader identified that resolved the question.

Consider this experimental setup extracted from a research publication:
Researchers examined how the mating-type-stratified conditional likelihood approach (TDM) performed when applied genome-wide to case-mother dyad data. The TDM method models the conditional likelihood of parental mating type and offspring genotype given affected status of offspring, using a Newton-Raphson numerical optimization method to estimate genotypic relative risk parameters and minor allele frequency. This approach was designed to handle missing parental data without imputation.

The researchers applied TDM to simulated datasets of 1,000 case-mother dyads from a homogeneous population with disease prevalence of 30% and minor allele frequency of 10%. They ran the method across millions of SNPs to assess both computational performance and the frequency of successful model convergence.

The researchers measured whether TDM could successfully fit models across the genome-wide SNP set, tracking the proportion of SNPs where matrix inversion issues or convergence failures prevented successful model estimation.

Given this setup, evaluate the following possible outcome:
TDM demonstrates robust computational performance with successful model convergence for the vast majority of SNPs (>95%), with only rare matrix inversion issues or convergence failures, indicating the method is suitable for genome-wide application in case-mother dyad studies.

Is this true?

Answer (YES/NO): NO